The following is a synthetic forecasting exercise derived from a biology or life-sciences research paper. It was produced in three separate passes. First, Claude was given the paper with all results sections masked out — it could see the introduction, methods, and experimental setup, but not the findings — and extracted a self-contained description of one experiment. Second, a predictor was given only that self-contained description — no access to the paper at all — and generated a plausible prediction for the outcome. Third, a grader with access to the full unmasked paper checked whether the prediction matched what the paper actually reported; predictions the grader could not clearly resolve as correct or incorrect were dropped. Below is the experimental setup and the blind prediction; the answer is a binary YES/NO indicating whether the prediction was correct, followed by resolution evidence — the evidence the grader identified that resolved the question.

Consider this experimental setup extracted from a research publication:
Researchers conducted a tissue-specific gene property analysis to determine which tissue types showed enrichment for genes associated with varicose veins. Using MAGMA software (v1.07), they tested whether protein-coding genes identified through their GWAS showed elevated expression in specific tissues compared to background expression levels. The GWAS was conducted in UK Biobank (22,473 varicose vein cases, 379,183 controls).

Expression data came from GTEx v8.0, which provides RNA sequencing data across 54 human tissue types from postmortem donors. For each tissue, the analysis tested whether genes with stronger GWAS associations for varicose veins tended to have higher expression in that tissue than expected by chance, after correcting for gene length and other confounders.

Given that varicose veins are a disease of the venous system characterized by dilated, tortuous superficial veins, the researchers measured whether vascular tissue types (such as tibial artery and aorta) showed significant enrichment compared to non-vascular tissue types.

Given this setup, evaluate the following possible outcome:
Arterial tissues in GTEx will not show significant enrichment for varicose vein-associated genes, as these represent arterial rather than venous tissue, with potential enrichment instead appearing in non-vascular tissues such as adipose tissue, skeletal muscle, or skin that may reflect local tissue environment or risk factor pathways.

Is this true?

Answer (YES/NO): NO